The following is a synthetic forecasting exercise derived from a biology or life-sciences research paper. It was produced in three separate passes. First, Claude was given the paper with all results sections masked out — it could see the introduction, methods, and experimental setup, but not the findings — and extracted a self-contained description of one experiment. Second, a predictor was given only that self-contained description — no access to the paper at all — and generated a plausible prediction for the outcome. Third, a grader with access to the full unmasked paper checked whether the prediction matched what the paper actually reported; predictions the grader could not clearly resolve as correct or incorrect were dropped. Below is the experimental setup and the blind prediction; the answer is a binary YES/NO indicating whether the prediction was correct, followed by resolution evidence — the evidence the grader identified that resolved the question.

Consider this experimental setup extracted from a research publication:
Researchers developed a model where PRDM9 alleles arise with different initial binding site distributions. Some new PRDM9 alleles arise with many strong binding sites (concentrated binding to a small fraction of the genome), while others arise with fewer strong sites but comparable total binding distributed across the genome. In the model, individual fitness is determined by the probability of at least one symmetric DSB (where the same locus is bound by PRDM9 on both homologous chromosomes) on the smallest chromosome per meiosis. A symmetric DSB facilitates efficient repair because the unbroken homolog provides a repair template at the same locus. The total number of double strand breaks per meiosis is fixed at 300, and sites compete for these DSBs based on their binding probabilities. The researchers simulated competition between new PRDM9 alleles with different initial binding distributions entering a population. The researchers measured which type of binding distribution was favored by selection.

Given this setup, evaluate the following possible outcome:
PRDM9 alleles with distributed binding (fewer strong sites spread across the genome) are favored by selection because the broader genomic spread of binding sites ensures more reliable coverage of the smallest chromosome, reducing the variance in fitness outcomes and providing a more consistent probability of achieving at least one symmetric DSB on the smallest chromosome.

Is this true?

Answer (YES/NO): NO